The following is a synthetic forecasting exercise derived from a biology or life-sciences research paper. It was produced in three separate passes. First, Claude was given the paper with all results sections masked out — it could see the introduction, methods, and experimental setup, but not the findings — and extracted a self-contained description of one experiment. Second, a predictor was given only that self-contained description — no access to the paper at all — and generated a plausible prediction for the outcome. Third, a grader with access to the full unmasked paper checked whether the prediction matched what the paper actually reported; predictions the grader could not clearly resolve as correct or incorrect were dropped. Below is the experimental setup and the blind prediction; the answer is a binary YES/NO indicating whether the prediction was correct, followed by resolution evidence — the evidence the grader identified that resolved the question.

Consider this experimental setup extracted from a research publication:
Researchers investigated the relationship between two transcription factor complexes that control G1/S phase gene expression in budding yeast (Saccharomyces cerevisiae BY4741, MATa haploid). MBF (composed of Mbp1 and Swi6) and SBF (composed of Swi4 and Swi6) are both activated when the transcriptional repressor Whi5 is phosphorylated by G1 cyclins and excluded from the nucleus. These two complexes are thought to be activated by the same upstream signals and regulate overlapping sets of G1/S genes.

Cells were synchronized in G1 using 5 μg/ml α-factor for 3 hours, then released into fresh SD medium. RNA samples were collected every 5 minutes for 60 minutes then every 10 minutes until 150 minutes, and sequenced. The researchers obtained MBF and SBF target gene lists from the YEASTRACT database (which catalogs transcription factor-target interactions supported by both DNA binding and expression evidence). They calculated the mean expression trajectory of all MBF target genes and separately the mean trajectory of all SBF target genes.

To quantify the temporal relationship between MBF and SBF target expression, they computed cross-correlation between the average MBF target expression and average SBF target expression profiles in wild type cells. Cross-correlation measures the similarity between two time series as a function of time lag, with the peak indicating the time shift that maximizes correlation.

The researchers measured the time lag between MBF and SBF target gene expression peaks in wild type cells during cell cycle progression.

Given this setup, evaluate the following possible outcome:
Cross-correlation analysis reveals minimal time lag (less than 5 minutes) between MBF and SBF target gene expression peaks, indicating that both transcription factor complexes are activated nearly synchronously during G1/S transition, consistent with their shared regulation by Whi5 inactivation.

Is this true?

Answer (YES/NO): NO